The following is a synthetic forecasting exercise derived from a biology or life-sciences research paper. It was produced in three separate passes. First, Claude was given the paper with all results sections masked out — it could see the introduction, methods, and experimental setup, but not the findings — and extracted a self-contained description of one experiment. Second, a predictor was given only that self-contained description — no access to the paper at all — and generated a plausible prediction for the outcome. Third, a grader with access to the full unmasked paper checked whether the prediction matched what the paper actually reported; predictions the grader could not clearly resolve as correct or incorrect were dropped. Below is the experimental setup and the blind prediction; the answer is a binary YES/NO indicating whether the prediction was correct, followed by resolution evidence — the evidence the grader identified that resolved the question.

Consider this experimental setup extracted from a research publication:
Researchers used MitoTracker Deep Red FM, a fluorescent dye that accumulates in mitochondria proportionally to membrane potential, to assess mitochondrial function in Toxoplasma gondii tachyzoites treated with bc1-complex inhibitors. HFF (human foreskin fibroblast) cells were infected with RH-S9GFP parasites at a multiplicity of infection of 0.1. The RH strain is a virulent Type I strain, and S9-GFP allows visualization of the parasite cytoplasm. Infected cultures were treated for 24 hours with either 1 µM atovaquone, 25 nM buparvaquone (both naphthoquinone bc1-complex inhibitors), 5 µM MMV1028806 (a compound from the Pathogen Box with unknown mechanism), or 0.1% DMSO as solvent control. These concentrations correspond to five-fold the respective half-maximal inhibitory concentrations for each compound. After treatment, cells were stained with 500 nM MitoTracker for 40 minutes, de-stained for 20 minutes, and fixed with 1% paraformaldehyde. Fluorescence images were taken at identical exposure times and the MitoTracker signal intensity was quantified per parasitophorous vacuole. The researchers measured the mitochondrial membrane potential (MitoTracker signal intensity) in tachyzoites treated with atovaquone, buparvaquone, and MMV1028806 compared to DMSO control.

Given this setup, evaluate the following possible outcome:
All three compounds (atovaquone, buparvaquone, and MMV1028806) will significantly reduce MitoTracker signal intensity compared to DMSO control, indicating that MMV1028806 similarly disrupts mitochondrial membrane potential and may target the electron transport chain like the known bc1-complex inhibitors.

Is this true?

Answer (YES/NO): YES